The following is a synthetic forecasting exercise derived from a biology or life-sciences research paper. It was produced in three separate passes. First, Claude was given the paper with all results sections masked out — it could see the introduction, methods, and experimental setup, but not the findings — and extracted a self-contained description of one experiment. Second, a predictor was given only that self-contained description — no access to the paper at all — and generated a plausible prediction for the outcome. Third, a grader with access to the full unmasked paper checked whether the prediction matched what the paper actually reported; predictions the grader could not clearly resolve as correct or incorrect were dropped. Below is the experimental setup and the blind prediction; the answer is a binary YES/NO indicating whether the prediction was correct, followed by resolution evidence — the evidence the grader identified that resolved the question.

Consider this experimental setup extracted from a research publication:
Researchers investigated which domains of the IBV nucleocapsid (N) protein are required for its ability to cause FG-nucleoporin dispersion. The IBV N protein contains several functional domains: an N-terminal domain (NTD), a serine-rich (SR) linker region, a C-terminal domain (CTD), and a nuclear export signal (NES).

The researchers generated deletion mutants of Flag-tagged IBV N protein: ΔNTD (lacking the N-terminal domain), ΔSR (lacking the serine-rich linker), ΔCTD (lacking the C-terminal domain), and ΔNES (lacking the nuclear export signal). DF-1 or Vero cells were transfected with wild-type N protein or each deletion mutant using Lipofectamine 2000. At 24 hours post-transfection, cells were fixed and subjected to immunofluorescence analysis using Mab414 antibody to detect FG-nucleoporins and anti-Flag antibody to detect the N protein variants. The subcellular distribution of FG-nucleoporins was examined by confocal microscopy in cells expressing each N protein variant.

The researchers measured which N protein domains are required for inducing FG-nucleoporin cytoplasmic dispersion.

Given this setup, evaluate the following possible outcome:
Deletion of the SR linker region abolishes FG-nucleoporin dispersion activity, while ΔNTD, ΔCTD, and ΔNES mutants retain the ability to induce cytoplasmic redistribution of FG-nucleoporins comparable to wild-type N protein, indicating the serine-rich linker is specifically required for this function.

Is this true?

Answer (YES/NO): NO